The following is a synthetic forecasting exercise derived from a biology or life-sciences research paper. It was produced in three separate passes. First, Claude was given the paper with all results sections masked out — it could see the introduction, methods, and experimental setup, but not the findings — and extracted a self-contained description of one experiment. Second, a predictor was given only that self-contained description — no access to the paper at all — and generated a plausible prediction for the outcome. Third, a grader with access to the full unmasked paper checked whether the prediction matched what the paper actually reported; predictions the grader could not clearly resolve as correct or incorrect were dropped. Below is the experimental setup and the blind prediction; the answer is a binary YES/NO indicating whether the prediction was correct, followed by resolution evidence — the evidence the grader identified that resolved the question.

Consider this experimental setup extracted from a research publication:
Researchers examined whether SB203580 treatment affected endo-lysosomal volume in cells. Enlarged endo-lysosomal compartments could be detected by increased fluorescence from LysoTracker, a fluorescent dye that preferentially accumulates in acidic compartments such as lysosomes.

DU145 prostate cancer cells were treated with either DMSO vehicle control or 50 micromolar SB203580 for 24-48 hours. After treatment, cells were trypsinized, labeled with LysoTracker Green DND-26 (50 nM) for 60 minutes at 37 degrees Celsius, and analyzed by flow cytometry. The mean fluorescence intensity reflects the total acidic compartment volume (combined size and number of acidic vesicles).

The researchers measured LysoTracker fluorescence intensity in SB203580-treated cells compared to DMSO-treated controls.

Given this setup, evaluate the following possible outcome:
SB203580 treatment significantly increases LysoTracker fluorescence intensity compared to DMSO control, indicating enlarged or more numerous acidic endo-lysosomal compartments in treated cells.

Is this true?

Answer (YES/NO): YES